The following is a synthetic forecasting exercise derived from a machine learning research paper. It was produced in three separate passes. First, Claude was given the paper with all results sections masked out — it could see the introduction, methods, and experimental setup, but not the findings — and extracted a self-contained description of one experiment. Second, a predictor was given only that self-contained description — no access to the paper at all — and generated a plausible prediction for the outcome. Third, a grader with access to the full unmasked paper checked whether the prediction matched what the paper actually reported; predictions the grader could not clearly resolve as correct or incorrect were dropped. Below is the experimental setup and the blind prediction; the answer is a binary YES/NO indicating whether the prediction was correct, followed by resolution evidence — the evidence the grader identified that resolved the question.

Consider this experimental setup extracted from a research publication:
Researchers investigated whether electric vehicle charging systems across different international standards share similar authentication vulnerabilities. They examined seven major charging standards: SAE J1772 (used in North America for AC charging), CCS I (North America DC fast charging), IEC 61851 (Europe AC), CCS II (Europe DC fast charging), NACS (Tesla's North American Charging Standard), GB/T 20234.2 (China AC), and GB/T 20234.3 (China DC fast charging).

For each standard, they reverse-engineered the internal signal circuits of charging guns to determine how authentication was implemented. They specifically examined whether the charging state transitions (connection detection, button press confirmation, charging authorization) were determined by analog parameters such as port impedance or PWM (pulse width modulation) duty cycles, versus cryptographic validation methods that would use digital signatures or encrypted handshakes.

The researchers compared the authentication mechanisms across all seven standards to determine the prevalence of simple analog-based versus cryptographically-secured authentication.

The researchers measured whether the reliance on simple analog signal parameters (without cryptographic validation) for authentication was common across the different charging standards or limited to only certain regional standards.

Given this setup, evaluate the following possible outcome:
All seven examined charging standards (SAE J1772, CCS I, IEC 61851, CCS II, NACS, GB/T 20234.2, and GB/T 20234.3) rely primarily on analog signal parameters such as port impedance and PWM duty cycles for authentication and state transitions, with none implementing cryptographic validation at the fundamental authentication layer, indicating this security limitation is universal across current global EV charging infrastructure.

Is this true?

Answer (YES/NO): YES